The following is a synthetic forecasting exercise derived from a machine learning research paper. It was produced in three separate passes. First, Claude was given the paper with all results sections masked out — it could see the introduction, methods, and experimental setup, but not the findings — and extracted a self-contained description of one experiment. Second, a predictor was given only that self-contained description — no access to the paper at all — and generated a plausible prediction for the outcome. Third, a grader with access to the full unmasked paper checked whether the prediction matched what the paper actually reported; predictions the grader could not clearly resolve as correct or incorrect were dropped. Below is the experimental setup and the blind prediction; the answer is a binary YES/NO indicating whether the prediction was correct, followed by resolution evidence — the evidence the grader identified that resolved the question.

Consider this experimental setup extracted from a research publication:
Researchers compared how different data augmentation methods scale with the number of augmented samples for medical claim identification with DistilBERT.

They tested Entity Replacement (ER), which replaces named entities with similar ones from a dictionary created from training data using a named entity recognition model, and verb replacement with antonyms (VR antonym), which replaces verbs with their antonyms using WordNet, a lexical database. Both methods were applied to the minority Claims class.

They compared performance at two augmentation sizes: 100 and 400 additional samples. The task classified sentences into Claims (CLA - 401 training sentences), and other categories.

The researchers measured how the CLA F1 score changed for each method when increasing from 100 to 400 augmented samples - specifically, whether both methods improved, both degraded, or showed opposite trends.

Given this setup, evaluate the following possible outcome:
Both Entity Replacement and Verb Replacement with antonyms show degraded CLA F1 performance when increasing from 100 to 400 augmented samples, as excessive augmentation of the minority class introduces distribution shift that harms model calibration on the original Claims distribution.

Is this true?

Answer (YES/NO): NO